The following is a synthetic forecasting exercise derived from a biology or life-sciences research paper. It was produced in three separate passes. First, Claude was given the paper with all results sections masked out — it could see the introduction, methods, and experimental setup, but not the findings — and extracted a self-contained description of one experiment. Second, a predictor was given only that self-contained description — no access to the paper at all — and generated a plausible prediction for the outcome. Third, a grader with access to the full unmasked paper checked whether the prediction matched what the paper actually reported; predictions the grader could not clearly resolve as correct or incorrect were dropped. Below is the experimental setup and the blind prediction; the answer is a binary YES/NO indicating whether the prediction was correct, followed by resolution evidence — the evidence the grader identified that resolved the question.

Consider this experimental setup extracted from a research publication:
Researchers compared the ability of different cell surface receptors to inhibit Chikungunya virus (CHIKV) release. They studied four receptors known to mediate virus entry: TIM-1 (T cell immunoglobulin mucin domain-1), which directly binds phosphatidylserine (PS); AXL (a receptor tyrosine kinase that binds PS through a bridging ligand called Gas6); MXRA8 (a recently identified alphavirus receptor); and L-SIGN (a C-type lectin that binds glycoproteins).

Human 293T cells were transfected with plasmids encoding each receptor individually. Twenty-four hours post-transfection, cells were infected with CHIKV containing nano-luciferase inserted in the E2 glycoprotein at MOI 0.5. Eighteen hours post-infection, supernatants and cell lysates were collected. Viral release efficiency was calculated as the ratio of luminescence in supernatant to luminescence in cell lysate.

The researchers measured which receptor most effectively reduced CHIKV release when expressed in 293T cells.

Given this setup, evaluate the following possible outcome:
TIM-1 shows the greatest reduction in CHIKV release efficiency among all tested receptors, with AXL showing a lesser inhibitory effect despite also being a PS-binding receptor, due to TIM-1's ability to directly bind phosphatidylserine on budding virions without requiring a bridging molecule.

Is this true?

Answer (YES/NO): YES